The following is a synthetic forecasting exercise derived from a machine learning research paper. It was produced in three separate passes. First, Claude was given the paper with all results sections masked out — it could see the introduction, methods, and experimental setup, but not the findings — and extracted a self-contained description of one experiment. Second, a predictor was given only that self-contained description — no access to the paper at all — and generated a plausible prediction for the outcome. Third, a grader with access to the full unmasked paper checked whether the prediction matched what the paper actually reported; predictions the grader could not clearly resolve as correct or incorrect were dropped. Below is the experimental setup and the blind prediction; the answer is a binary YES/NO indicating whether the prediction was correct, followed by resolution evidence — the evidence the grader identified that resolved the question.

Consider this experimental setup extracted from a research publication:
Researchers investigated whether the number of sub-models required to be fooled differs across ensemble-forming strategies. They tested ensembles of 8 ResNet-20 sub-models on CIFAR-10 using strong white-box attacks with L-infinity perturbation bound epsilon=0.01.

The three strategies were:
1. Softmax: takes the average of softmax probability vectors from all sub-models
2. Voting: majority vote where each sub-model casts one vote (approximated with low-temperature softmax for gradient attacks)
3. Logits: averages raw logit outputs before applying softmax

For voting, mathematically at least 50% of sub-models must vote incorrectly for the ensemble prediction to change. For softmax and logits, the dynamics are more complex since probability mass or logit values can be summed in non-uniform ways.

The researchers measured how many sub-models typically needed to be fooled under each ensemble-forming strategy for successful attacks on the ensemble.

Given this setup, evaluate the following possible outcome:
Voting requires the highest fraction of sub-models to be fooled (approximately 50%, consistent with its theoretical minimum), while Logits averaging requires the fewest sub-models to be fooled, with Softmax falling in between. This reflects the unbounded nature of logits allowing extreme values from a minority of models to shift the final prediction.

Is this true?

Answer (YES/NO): YES